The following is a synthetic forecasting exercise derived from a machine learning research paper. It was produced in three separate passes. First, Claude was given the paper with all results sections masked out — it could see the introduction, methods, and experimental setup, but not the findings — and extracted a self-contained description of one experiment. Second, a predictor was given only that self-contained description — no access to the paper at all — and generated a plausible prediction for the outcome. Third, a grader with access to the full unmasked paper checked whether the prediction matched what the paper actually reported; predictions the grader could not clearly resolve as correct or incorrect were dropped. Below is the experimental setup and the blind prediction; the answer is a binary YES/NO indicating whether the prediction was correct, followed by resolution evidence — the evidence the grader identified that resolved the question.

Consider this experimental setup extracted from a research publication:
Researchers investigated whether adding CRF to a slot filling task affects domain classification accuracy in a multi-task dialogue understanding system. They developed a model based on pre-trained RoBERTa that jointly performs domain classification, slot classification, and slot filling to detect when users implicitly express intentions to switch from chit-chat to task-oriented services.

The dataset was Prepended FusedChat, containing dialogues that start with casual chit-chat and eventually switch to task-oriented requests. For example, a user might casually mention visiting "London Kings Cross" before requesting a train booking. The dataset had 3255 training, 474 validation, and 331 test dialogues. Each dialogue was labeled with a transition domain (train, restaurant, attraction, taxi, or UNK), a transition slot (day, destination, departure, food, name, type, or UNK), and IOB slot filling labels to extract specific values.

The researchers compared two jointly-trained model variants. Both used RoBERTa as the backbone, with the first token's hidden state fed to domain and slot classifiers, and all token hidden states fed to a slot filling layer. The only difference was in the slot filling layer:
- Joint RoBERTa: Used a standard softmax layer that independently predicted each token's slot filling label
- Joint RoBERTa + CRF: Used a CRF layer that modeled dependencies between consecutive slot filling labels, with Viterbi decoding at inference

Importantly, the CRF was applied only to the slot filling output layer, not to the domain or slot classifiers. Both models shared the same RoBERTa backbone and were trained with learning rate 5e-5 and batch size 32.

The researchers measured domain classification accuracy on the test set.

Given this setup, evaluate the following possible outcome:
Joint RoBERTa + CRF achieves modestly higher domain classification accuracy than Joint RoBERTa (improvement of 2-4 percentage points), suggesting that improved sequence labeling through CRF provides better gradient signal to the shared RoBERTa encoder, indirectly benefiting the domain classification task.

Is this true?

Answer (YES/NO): NO